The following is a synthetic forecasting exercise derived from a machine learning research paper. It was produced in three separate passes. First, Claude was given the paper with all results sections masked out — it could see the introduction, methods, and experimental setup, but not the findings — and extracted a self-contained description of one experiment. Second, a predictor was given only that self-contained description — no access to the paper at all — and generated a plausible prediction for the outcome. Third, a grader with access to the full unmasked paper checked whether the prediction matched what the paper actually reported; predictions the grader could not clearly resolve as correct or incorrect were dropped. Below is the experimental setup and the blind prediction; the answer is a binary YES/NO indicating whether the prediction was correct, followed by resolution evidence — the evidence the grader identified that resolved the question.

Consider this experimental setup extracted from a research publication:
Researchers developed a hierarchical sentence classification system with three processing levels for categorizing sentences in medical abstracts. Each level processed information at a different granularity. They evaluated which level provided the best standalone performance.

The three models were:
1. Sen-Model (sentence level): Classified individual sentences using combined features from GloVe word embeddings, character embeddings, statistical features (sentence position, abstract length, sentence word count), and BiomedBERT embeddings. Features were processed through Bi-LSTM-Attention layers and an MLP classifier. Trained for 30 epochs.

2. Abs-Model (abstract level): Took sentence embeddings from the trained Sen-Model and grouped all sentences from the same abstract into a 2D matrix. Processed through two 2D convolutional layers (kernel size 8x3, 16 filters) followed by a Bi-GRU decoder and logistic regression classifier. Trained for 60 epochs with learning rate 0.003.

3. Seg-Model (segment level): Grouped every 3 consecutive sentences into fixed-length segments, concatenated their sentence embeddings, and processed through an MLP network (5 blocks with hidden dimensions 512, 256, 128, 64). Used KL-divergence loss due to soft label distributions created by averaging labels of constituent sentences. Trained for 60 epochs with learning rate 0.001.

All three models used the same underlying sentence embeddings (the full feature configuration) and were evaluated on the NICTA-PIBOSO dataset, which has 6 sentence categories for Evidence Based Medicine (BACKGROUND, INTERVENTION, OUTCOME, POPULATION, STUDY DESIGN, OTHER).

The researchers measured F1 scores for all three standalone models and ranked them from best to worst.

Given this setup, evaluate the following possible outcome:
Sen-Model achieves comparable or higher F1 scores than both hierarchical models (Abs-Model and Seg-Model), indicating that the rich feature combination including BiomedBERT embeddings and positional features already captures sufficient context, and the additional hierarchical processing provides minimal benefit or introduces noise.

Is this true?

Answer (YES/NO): NO